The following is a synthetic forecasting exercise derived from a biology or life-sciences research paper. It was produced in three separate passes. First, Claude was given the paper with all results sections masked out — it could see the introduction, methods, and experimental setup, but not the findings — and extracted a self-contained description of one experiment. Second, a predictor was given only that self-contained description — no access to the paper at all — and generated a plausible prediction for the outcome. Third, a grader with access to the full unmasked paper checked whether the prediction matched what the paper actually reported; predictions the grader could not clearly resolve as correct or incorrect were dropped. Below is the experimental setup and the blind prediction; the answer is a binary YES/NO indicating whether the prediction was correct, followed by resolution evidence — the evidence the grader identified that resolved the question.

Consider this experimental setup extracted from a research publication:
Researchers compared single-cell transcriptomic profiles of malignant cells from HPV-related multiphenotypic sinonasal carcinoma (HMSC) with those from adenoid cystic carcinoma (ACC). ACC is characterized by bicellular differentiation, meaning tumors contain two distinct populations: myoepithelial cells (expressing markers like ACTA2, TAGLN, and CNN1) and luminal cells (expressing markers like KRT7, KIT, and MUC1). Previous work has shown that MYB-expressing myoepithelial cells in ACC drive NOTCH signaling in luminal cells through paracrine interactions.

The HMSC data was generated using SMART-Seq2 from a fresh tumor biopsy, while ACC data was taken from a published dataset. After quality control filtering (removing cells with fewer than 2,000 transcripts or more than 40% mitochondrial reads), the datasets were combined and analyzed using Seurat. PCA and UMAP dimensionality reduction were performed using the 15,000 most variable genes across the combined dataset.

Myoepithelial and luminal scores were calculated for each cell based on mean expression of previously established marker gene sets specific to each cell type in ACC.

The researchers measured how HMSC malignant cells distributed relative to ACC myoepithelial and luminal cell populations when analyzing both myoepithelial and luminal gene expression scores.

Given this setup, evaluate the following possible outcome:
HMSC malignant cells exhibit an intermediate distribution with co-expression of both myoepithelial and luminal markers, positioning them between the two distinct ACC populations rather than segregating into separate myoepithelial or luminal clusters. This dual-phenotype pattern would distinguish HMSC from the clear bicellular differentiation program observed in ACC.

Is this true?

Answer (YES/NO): YES